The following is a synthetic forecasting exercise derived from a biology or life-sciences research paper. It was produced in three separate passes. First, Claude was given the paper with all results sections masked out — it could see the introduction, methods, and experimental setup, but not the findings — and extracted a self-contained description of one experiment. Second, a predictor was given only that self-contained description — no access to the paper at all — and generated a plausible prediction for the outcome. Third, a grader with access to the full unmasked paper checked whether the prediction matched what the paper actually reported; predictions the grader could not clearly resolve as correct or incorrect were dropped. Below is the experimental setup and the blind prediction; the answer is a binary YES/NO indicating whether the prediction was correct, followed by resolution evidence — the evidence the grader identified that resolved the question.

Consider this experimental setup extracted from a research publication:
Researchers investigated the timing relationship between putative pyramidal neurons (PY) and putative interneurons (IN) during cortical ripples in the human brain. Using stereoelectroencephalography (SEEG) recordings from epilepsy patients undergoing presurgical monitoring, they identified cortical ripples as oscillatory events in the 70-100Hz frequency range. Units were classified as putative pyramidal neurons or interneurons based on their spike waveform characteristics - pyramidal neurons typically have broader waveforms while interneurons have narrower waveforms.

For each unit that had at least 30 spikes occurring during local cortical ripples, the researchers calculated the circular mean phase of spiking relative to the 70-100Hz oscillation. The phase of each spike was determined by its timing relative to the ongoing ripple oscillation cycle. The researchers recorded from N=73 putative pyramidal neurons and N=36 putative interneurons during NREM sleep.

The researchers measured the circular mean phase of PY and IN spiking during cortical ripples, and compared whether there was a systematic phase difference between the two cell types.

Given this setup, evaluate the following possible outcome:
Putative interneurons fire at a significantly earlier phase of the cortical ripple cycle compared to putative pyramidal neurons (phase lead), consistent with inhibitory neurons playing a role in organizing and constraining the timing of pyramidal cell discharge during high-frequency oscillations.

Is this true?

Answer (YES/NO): NO